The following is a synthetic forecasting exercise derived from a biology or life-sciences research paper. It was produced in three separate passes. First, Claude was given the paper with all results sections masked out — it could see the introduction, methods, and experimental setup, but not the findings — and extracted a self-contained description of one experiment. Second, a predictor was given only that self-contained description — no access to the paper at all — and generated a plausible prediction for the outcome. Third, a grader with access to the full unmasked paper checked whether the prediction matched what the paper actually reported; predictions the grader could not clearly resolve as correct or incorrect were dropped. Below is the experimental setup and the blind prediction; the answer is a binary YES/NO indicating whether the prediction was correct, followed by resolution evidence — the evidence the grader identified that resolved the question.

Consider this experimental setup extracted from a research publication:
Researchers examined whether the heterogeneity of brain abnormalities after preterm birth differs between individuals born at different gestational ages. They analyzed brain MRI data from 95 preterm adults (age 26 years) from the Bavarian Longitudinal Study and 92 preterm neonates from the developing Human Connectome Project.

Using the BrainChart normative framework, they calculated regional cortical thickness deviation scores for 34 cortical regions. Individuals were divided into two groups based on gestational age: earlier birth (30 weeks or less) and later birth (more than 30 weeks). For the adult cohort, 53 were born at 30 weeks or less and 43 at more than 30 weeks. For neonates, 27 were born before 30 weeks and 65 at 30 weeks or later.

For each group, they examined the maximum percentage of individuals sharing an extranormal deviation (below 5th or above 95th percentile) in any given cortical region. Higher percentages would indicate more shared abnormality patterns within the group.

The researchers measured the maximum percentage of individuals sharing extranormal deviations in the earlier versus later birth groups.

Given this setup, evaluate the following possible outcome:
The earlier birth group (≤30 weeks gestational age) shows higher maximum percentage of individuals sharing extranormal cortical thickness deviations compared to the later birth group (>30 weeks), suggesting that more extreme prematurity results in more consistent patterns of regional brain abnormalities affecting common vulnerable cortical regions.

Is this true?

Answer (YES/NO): YES